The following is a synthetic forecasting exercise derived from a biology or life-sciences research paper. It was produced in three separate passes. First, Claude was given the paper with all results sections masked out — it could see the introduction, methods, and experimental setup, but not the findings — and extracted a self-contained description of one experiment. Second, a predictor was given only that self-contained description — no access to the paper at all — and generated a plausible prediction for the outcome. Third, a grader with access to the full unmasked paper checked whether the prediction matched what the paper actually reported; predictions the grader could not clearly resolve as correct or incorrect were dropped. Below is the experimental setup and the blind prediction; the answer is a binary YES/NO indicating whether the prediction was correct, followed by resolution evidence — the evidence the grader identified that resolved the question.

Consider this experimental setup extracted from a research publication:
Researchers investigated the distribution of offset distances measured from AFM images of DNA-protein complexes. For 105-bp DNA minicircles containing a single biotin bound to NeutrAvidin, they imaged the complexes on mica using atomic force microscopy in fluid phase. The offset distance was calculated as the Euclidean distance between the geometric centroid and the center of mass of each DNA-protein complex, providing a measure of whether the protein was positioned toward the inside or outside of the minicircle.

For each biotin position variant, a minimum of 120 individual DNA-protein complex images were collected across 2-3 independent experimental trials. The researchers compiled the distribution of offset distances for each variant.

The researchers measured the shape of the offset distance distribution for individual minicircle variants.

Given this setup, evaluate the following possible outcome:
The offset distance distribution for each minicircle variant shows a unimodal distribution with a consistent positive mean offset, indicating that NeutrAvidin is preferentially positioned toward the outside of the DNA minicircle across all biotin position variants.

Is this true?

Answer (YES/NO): NO